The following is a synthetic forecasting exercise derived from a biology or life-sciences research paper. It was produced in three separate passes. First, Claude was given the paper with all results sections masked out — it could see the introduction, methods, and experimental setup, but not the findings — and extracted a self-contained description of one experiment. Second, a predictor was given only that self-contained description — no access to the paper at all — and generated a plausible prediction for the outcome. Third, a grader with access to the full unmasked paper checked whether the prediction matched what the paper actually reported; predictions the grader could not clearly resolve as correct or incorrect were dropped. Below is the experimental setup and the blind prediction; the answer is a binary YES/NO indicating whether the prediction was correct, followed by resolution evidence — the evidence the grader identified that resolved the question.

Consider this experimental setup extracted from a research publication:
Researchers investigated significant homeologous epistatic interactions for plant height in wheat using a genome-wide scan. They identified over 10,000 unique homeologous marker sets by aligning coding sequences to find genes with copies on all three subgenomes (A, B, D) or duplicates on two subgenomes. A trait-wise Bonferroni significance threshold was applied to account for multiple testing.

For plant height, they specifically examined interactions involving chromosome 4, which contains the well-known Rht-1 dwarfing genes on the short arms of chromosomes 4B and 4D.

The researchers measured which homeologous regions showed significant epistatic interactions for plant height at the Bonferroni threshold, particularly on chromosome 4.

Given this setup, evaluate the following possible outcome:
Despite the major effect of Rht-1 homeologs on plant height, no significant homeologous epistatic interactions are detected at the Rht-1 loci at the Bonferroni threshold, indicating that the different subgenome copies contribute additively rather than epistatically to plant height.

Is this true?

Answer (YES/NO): NO